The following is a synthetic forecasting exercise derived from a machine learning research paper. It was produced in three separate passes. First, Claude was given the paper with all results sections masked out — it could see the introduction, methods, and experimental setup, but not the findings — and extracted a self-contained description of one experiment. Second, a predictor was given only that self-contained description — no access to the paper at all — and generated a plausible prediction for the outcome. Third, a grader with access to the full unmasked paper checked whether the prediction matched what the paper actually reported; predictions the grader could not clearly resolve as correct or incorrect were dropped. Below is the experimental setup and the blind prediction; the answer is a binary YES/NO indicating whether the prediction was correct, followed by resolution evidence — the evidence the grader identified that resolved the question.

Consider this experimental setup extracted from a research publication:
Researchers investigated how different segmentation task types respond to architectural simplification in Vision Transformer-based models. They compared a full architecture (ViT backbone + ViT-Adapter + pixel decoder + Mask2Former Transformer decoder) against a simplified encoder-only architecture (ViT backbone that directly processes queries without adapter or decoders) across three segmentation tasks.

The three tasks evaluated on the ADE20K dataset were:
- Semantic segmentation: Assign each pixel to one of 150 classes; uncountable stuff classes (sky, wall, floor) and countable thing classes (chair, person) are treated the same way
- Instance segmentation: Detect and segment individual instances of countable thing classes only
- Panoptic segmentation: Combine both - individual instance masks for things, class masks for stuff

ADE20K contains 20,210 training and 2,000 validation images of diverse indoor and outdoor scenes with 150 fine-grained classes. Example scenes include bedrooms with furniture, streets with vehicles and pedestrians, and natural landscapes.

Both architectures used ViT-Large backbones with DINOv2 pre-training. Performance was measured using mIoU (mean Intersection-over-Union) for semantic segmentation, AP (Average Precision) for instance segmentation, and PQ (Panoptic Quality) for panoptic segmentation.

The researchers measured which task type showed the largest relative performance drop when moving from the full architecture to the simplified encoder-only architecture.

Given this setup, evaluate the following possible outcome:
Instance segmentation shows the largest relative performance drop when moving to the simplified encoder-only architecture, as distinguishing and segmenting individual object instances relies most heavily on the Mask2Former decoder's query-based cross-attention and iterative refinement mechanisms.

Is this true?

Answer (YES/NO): YES